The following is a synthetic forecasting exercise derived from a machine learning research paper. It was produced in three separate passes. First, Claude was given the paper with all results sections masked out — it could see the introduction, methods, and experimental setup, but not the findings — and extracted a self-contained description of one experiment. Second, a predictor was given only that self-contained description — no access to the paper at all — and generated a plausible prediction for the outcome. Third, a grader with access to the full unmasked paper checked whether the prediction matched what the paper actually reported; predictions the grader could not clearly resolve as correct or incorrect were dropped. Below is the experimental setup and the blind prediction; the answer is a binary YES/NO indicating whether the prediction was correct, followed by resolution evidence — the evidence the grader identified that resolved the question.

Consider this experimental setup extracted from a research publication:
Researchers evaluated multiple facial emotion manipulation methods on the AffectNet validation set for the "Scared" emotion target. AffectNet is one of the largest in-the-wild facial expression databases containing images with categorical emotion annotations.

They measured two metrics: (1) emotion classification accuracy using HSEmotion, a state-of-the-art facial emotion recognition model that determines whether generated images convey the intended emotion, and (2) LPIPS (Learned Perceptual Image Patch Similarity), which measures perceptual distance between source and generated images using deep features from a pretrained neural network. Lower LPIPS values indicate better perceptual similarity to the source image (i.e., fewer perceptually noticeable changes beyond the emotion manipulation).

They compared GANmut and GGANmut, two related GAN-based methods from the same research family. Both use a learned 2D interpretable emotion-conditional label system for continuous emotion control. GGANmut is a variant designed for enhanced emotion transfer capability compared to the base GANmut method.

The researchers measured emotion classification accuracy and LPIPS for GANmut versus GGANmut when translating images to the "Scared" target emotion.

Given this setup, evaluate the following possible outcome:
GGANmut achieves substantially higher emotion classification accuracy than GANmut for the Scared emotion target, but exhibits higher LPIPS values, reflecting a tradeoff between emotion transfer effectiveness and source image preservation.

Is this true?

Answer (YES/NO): YES